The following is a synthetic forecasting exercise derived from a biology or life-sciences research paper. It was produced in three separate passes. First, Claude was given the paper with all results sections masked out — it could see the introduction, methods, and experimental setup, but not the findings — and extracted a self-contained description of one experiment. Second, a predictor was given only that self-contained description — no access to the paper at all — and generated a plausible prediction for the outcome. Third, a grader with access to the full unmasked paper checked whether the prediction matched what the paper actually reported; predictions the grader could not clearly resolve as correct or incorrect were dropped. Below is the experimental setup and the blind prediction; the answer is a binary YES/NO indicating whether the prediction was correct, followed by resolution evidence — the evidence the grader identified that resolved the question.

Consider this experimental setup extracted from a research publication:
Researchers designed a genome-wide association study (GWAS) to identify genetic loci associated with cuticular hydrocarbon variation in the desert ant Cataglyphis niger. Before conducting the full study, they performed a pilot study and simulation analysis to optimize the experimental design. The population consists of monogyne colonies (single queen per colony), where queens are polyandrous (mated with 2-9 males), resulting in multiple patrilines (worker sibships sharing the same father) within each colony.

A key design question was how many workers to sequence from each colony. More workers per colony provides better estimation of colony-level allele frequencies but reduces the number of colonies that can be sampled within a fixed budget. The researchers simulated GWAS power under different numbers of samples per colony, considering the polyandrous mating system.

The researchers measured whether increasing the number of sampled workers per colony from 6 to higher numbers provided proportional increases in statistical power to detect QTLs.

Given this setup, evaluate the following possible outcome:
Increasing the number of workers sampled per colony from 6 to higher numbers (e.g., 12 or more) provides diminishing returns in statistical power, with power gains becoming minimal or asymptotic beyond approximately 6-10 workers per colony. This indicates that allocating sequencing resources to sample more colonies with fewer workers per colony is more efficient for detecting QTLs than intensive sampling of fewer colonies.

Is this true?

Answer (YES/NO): YES